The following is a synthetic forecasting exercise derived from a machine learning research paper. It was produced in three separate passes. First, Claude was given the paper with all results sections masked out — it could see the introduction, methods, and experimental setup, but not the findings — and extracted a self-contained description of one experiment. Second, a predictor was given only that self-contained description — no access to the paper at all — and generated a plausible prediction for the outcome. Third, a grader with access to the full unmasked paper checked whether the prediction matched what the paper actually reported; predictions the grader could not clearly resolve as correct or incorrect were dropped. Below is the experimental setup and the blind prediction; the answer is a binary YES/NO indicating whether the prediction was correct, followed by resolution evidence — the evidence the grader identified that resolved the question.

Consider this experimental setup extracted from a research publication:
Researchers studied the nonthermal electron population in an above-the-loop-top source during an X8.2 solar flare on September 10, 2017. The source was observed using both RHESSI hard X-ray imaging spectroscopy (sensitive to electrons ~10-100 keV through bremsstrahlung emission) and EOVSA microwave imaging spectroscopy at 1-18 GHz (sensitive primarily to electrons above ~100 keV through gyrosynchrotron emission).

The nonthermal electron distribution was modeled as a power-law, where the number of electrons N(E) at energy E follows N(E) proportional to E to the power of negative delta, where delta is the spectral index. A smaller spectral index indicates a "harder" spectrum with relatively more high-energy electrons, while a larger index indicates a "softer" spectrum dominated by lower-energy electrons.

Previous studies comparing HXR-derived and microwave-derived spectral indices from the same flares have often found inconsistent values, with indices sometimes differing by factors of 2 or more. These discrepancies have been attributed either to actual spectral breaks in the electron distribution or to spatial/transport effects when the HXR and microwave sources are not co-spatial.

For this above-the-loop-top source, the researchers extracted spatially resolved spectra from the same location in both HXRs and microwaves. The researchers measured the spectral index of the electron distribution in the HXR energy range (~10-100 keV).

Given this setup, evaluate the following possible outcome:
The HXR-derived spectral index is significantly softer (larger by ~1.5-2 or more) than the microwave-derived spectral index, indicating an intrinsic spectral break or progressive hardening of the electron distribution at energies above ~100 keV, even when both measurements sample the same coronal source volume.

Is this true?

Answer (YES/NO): NO